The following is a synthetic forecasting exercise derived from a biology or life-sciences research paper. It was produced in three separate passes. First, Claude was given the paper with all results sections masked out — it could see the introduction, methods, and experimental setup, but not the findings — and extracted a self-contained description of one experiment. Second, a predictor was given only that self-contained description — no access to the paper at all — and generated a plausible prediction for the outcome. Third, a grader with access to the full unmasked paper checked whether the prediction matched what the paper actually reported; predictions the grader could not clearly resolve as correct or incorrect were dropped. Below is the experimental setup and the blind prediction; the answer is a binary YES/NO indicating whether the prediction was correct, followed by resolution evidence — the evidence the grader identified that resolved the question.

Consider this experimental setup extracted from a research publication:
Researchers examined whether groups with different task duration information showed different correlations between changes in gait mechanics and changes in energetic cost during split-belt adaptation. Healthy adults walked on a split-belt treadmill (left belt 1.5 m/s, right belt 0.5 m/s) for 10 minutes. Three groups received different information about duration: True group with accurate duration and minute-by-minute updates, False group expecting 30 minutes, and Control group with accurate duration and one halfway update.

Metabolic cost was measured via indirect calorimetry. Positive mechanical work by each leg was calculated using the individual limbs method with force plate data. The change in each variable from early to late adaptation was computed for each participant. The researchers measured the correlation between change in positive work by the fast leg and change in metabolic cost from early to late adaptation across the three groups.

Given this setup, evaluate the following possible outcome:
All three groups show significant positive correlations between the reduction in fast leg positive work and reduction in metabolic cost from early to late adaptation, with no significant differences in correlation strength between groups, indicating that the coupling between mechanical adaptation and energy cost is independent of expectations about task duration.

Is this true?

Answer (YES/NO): NO